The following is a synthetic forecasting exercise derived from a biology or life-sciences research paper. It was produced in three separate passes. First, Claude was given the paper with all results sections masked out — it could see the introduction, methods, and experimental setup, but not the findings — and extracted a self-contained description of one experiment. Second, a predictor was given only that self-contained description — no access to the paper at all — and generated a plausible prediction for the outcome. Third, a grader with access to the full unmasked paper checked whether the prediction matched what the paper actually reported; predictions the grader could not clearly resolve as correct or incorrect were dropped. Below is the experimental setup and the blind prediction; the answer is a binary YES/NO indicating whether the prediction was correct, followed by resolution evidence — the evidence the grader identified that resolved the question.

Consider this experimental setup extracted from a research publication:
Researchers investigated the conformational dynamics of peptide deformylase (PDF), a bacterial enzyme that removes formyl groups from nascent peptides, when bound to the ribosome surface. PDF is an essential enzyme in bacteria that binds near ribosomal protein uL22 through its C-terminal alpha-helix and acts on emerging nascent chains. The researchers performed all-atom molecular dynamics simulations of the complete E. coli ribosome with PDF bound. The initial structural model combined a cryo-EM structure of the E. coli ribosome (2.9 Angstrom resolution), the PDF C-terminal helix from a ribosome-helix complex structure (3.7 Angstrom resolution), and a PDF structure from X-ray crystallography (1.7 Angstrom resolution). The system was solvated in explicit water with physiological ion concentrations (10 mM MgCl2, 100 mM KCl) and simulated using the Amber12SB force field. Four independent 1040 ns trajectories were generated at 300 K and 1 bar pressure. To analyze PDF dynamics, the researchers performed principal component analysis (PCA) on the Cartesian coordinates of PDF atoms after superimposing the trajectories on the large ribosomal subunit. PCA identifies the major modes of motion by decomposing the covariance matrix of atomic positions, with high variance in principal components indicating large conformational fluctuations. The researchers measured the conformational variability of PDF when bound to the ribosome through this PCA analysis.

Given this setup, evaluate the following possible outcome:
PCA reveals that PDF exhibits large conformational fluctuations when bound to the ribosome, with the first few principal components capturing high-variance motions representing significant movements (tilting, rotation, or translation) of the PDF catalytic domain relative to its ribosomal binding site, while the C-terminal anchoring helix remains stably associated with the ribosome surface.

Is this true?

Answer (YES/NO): YES